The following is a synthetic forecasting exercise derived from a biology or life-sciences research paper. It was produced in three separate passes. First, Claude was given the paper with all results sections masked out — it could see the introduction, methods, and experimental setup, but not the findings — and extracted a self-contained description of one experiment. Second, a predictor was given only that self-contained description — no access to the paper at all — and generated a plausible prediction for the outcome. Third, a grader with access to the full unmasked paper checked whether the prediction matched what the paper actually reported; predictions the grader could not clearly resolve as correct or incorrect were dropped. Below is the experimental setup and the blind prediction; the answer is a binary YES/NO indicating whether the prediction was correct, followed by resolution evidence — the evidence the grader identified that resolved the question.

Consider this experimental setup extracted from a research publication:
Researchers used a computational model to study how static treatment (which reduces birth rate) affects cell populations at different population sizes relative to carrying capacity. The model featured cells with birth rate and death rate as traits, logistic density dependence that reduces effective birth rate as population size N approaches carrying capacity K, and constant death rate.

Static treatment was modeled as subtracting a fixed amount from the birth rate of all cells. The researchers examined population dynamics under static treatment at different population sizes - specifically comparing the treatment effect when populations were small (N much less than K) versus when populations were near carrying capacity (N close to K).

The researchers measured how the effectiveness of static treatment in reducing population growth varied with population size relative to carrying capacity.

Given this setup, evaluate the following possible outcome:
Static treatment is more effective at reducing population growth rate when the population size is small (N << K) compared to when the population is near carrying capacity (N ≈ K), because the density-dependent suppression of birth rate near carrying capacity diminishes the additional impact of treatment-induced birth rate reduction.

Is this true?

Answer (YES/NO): YES